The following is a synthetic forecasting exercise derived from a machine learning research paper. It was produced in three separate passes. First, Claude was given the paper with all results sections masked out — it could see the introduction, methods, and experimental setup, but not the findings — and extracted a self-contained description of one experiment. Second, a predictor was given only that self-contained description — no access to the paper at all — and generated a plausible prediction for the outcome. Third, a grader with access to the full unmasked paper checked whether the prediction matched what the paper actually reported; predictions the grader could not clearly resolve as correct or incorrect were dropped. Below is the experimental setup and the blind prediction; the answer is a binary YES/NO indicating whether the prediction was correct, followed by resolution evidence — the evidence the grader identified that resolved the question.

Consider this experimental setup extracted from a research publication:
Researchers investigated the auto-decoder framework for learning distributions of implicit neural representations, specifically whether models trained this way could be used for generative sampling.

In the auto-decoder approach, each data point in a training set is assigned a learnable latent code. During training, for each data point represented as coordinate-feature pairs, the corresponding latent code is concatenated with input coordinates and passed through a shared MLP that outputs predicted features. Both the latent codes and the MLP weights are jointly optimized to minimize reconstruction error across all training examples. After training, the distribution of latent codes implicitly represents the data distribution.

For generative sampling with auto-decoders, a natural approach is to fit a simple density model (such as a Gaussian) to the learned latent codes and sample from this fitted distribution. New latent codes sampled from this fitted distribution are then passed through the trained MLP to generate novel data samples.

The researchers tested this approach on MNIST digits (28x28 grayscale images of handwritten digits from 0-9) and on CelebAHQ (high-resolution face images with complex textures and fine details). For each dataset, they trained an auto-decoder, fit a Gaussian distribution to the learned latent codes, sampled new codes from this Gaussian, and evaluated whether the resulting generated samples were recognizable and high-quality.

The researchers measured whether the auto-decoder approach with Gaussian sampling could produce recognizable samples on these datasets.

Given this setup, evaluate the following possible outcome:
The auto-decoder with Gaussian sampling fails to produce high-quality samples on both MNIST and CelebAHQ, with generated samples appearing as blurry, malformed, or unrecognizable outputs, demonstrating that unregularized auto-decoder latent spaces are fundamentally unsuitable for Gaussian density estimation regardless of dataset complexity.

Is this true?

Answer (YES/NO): NO